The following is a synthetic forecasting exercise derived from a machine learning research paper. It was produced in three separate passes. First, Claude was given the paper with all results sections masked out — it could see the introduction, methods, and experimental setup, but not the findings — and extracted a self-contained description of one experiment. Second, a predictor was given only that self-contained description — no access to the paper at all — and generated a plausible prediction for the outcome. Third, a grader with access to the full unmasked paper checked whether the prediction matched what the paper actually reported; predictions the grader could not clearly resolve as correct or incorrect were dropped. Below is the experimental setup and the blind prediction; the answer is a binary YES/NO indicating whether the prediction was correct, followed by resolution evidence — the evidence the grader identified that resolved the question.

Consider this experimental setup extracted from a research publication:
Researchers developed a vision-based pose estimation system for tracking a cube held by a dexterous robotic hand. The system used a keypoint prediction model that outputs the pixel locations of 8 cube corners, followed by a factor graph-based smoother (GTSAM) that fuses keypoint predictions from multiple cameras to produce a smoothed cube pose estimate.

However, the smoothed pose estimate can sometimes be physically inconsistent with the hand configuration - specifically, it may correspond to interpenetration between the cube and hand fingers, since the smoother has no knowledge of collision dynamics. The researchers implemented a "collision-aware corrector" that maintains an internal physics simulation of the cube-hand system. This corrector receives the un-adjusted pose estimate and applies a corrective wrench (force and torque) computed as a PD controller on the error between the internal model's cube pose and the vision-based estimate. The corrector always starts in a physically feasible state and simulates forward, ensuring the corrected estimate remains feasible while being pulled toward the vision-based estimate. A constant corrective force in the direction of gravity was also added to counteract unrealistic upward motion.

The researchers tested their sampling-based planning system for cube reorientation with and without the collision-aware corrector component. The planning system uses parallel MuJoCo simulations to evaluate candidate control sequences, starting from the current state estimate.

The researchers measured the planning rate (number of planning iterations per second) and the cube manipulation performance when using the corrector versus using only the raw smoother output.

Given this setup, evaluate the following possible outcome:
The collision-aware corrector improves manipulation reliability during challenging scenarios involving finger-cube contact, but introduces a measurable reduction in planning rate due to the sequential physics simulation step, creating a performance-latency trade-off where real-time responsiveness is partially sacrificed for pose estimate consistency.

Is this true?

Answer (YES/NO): NO